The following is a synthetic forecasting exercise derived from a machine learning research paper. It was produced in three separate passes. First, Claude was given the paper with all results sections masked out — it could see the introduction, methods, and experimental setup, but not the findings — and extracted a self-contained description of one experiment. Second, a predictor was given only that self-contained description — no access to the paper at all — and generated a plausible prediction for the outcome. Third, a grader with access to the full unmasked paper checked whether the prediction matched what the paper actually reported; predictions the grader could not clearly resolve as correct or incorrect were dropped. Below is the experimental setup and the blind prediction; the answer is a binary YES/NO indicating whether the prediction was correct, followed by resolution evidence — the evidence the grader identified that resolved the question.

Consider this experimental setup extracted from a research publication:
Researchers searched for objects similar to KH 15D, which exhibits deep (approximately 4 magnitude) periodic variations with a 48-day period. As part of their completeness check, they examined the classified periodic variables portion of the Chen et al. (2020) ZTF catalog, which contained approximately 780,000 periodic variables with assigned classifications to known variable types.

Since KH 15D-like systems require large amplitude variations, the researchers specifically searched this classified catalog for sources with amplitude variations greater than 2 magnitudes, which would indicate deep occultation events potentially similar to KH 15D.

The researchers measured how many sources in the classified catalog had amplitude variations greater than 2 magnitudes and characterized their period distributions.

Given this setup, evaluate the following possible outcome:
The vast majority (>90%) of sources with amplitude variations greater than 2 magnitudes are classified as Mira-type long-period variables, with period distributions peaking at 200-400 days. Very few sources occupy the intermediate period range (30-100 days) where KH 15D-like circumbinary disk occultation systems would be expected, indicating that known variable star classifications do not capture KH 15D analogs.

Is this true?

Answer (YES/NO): NO